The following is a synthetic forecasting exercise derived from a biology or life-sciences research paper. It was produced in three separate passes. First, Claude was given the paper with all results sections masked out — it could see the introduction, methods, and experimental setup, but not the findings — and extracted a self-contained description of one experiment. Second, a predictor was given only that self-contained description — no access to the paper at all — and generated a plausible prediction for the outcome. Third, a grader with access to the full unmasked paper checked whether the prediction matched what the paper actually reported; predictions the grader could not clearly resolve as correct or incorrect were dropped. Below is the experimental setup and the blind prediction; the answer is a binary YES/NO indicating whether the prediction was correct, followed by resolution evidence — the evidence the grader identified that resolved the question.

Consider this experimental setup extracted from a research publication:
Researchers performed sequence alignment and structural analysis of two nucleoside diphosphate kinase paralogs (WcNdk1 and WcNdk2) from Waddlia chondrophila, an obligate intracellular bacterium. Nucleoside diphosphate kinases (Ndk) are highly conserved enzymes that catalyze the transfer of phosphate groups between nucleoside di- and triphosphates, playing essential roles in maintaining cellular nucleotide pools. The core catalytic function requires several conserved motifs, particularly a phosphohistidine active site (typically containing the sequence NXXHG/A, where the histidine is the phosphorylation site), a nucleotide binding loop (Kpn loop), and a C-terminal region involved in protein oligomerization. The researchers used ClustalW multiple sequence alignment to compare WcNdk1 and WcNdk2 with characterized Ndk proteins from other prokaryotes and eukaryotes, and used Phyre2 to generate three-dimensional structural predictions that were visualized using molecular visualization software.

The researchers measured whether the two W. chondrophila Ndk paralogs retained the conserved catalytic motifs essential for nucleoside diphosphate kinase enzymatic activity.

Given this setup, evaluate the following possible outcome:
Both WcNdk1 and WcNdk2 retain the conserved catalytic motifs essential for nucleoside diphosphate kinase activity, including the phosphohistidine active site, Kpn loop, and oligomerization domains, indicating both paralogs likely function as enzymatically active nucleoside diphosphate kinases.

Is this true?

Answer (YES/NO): YES